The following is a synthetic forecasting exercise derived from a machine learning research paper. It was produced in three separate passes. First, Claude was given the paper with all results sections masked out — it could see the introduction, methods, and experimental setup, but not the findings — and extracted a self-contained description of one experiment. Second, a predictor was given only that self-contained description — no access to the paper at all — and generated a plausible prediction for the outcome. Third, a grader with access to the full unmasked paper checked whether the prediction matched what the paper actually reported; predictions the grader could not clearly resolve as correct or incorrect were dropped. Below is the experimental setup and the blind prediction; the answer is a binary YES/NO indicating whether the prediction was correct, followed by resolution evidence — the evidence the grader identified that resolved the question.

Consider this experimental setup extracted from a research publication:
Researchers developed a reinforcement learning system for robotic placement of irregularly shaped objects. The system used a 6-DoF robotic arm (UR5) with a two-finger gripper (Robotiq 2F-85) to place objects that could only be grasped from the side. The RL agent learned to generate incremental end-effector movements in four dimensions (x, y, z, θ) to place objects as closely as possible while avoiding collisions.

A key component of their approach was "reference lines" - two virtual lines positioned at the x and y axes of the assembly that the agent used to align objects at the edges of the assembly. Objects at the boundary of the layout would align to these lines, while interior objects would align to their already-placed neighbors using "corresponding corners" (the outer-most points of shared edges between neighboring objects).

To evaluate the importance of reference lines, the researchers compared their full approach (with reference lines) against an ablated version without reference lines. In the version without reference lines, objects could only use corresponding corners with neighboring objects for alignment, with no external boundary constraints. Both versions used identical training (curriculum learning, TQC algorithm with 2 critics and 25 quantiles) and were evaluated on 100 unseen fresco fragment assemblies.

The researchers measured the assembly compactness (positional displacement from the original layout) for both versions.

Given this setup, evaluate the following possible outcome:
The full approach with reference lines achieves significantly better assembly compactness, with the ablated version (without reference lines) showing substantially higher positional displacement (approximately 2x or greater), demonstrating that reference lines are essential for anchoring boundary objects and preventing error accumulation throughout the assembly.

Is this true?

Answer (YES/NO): NO